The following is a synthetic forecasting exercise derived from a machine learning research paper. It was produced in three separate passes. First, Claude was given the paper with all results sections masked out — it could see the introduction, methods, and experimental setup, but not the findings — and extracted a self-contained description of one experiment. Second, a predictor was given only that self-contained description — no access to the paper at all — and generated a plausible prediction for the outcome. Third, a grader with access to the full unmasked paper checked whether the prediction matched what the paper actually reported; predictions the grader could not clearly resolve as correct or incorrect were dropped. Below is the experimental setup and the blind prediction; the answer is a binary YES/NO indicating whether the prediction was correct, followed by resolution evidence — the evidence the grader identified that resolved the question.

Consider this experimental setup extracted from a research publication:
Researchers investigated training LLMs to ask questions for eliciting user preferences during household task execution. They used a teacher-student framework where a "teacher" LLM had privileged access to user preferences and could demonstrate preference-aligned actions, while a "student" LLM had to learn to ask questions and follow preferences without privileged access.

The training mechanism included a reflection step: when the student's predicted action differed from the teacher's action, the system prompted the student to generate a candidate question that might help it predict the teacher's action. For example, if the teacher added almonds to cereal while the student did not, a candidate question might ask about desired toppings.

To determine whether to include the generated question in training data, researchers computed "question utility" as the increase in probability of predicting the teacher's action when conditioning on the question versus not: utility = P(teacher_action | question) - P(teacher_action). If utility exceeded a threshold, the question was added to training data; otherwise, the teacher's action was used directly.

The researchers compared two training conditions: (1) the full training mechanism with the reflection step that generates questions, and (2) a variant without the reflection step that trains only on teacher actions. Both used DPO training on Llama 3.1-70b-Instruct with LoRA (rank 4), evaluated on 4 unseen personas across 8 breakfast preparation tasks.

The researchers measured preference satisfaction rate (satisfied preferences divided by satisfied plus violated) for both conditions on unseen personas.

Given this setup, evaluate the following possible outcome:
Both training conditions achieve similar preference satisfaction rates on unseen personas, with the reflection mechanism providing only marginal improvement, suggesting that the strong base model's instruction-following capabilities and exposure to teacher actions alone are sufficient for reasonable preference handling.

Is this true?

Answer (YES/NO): NO